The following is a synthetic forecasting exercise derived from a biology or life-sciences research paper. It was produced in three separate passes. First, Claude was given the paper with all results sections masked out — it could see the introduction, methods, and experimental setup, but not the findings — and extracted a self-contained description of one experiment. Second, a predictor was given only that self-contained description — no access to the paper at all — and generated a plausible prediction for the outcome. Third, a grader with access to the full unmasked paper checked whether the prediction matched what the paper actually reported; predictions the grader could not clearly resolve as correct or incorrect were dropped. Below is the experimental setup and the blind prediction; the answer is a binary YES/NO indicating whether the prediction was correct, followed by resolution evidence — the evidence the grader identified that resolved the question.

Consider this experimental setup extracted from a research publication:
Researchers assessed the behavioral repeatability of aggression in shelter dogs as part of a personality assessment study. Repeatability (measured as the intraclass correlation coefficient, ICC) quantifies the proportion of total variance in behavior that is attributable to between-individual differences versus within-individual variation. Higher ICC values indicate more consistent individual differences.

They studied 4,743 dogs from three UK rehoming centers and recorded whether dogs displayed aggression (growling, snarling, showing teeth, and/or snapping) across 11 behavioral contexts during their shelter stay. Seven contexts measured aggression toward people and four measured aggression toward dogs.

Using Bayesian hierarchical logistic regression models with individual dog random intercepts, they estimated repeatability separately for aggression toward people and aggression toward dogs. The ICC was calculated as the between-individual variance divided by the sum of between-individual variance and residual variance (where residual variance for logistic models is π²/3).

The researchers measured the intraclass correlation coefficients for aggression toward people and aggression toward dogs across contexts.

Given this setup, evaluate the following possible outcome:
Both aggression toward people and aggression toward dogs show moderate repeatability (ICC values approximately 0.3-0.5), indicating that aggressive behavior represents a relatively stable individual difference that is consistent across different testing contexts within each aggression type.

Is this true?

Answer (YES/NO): YES